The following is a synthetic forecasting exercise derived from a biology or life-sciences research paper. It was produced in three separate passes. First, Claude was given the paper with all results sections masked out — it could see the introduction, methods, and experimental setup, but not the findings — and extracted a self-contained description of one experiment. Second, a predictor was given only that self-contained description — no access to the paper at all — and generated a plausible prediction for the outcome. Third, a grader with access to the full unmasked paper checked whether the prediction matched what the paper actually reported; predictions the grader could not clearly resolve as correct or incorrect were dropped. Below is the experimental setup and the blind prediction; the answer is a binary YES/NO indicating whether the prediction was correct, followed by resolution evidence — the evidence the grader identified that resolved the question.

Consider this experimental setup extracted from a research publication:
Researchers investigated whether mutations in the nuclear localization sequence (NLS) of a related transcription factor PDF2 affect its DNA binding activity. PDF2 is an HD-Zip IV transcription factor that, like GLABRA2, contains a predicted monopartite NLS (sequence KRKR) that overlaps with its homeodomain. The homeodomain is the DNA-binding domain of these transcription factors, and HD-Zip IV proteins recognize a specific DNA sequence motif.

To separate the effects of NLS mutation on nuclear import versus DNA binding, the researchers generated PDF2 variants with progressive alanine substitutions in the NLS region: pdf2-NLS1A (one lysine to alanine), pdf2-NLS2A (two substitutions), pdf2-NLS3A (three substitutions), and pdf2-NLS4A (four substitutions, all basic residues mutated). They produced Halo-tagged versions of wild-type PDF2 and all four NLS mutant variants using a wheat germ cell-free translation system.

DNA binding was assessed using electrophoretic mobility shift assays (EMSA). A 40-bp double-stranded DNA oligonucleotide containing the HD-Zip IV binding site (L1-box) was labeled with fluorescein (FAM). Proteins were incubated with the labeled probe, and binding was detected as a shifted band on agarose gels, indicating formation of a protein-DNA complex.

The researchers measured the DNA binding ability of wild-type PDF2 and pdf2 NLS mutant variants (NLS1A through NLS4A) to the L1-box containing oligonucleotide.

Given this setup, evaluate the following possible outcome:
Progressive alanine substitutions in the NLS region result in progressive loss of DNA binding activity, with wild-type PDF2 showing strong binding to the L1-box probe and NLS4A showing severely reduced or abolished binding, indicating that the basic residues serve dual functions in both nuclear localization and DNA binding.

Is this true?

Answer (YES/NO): NO